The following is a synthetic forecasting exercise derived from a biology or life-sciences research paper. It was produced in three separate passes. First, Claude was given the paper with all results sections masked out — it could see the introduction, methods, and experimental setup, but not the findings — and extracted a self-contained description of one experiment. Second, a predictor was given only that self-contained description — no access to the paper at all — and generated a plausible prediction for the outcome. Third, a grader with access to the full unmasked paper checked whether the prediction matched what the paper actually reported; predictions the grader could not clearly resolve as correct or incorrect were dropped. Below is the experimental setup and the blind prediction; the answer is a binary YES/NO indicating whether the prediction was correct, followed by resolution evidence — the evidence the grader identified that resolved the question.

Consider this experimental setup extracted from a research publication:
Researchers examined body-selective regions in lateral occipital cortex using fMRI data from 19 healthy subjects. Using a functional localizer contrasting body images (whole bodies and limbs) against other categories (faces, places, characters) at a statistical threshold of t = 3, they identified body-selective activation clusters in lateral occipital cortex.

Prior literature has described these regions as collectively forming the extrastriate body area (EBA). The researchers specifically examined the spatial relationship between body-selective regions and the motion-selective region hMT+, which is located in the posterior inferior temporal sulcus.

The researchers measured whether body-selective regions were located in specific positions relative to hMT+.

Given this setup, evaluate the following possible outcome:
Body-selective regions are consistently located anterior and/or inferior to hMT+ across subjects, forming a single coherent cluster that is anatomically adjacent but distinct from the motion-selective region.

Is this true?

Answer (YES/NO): NO